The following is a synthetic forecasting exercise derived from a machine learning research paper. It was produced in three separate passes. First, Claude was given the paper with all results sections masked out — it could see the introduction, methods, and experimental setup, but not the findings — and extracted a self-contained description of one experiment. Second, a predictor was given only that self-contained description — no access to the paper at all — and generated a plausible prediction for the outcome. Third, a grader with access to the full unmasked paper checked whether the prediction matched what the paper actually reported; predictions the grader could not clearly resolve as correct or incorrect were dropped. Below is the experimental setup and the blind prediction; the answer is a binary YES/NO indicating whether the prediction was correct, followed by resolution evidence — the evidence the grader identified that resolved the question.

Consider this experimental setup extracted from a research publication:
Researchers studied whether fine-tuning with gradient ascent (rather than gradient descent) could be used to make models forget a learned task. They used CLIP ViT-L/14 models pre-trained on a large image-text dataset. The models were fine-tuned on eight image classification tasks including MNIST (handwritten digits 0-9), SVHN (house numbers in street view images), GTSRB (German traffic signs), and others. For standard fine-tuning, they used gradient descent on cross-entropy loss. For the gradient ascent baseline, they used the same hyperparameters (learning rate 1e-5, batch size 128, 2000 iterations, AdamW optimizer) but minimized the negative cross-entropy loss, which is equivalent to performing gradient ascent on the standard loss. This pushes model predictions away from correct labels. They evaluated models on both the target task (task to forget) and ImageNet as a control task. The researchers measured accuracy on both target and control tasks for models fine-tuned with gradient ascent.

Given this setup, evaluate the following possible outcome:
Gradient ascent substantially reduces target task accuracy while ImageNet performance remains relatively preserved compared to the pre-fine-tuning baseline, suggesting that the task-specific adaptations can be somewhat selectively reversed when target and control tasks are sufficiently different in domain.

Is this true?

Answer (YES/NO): NO